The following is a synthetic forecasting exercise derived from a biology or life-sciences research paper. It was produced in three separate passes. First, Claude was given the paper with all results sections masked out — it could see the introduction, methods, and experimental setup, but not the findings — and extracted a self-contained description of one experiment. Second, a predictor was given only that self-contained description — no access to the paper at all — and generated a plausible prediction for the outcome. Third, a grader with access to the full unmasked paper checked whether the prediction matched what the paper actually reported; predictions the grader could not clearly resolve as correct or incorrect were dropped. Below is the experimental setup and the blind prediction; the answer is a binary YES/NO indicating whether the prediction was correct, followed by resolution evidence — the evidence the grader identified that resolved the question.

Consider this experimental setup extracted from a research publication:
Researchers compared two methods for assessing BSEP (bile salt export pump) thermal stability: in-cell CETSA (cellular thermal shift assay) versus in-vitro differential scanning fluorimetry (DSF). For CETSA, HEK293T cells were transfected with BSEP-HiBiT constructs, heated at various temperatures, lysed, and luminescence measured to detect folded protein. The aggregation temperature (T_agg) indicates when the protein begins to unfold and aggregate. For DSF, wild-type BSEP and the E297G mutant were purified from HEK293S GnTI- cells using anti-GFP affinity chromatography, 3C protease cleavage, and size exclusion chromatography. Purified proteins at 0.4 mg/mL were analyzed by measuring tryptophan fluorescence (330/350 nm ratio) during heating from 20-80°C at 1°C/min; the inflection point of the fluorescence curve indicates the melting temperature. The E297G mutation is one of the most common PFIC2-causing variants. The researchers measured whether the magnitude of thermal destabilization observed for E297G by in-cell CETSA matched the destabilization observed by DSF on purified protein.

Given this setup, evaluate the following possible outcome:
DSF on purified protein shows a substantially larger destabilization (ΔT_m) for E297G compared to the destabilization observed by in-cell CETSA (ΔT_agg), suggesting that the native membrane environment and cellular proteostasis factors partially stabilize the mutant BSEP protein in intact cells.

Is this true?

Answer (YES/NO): NO